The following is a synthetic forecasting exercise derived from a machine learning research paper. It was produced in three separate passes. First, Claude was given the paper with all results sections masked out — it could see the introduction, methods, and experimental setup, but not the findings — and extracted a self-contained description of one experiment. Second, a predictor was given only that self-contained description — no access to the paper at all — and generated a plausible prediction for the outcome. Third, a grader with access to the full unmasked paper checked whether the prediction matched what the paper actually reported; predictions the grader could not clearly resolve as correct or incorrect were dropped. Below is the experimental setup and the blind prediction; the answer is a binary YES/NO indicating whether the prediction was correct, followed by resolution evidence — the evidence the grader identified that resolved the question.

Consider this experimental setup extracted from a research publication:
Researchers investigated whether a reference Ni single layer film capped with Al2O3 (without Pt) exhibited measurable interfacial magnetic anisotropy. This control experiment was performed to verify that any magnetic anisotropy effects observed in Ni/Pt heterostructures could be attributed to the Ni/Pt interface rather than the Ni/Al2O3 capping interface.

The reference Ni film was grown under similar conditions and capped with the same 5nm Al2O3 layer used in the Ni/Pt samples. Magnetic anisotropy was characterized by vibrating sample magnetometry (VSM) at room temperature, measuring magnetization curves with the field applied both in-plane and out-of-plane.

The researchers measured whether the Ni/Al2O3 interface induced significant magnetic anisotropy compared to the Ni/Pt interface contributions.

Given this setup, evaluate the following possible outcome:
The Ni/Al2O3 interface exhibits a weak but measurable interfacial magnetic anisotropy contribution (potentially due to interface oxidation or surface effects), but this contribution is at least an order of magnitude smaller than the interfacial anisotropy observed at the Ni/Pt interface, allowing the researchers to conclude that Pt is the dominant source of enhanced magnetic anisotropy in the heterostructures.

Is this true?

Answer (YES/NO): NO